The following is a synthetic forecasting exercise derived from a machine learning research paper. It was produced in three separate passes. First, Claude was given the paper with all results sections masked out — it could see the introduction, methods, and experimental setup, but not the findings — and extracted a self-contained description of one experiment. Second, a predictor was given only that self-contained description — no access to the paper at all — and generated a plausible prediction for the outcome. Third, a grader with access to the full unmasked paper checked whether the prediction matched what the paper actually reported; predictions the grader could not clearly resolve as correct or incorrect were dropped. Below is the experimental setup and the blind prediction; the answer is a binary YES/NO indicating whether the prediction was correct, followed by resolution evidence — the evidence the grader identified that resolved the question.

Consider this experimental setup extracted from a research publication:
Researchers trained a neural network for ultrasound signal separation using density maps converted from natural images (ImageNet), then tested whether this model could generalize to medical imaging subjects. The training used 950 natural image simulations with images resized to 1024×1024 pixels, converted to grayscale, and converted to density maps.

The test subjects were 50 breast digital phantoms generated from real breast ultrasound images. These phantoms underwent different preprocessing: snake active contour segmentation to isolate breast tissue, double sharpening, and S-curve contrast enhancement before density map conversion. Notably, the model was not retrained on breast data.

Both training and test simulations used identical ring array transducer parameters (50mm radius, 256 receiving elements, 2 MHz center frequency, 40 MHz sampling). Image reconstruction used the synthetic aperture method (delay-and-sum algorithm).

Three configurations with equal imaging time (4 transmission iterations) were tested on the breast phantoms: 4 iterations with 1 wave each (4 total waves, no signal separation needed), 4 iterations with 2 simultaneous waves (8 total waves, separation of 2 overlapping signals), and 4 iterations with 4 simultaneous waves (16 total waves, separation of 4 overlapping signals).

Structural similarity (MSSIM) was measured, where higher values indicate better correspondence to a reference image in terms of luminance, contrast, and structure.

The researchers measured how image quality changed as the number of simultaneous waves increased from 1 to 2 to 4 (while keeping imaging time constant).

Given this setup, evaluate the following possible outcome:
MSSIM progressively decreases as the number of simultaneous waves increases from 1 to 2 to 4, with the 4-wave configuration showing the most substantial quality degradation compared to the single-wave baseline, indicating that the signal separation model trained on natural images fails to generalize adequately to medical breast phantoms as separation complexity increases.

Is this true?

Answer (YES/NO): NO